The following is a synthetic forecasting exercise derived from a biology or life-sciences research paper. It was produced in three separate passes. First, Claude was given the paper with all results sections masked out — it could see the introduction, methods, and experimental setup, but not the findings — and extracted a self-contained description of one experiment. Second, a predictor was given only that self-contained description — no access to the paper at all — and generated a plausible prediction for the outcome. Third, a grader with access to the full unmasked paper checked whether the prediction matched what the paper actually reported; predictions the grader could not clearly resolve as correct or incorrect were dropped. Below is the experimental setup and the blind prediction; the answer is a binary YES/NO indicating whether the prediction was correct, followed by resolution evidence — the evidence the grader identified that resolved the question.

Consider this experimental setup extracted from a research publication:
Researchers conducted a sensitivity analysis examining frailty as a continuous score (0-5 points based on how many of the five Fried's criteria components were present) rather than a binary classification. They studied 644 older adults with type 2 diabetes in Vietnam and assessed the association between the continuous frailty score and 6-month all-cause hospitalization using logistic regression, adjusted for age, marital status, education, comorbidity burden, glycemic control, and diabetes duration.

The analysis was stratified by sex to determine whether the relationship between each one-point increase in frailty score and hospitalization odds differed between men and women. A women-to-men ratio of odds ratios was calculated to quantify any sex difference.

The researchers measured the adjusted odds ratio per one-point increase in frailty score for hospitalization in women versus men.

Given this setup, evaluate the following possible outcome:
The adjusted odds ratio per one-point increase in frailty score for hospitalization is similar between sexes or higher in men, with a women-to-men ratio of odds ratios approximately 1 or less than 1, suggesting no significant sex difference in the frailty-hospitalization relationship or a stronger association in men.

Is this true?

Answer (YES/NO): NO